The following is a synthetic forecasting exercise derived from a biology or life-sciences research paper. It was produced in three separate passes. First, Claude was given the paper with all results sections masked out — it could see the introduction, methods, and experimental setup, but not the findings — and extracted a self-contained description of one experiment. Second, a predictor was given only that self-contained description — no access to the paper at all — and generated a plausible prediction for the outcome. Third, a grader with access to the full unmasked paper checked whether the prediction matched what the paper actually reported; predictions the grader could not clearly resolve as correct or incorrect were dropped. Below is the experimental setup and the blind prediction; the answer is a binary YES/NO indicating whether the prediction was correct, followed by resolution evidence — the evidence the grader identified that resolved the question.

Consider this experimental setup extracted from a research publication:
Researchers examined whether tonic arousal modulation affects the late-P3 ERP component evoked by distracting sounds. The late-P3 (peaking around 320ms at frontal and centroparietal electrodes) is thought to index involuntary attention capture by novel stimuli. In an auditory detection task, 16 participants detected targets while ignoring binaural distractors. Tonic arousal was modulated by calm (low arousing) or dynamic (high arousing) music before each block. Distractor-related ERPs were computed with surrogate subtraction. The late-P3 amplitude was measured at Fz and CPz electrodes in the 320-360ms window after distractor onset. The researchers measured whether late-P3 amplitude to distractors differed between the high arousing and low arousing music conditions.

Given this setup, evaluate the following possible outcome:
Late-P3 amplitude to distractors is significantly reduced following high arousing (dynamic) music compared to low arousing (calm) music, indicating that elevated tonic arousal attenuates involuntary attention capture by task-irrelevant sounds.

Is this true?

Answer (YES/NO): NO